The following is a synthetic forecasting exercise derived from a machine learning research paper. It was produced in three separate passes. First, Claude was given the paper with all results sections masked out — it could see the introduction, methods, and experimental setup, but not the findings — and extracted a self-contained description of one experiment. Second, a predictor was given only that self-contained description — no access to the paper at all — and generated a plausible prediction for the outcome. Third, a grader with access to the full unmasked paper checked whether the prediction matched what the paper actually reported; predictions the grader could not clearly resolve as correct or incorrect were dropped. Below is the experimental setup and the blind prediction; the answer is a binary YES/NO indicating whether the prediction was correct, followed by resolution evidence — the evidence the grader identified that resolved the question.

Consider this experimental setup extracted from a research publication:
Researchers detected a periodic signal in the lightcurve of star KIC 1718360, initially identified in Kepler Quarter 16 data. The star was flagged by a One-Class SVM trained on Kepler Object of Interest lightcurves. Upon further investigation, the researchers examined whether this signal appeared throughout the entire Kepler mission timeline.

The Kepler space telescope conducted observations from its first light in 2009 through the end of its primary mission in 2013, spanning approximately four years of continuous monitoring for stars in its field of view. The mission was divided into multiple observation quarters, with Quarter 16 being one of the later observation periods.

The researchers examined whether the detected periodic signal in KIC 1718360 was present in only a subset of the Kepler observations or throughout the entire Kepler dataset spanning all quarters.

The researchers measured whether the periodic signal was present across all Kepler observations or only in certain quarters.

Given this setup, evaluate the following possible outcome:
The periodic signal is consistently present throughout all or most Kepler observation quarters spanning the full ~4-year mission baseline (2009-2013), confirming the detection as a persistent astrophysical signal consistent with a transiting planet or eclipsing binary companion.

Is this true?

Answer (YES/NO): NO